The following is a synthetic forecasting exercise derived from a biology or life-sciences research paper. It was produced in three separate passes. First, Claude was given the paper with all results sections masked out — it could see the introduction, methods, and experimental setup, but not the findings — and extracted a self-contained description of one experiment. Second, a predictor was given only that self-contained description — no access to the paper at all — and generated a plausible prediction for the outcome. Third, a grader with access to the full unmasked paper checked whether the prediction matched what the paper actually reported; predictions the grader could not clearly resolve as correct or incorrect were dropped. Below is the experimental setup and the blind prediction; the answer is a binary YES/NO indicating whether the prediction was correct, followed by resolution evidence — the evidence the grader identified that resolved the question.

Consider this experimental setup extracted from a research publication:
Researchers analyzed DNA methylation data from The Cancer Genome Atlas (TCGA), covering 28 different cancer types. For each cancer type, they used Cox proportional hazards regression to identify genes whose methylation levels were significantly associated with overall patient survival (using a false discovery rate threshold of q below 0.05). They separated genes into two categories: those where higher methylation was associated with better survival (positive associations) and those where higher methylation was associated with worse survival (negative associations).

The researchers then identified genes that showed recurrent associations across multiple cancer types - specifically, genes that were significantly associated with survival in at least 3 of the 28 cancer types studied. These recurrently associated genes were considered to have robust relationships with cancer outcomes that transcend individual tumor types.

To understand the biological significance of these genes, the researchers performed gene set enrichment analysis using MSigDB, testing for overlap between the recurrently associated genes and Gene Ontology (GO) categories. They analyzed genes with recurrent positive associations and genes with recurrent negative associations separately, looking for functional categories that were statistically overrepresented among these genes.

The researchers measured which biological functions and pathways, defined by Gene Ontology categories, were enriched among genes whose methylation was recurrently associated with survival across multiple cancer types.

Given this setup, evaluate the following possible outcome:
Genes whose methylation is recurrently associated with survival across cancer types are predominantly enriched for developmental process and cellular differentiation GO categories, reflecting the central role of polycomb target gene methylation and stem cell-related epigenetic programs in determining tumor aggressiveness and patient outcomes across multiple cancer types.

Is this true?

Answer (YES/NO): NO